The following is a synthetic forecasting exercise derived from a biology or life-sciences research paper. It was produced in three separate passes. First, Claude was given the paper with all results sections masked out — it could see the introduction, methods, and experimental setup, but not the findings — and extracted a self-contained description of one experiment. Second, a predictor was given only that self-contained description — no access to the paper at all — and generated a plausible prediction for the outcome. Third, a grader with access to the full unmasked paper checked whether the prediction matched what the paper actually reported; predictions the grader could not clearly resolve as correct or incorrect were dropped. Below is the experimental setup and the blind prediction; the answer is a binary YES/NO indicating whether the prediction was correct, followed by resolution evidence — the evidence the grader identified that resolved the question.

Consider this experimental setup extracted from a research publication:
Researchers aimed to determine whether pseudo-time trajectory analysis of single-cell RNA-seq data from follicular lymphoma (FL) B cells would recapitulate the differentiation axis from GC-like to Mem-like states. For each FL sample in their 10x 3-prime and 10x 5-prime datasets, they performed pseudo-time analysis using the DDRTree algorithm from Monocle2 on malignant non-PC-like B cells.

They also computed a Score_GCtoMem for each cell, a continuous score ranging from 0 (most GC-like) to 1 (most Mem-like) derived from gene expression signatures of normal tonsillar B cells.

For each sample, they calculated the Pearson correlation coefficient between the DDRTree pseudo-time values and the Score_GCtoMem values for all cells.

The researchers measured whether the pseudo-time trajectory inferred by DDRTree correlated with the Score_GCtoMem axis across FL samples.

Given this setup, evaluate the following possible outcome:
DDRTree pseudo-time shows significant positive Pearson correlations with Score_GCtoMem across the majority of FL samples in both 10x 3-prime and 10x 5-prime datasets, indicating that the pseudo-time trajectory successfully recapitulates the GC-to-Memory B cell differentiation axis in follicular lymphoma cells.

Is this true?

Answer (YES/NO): YES